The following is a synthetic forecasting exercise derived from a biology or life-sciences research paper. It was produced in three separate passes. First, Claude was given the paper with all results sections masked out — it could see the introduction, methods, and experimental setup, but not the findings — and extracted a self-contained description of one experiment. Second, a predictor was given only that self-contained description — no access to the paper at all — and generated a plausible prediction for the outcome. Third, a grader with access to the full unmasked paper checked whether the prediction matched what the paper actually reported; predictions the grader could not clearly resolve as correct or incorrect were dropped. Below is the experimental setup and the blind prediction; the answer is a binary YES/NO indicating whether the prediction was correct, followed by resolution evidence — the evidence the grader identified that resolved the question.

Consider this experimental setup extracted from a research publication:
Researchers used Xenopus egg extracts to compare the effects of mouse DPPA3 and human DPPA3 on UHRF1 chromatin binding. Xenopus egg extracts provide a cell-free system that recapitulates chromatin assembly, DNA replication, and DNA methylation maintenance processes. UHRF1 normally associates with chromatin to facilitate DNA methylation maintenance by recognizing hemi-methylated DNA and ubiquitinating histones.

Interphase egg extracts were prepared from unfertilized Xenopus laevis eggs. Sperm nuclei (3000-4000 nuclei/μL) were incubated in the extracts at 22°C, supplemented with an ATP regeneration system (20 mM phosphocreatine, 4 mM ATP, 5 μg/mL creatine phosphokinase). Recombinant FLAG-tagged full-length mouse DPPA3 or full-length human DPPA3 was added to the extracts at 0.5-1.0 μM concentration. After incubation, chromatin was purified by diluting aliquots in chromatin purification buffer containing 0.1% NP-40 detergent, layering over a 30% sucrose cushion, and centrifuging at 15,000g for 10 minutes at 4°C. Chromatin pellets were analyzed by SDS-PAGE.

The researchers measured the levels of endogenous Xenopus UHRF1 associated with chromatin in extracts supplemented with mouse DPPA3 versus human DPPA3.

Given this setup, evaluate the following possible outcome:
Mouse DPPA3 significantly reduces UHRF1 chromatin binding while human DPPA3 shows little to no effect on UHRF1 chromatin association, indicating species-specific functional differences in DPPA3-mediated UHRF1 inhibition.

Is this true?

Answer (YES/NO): YES